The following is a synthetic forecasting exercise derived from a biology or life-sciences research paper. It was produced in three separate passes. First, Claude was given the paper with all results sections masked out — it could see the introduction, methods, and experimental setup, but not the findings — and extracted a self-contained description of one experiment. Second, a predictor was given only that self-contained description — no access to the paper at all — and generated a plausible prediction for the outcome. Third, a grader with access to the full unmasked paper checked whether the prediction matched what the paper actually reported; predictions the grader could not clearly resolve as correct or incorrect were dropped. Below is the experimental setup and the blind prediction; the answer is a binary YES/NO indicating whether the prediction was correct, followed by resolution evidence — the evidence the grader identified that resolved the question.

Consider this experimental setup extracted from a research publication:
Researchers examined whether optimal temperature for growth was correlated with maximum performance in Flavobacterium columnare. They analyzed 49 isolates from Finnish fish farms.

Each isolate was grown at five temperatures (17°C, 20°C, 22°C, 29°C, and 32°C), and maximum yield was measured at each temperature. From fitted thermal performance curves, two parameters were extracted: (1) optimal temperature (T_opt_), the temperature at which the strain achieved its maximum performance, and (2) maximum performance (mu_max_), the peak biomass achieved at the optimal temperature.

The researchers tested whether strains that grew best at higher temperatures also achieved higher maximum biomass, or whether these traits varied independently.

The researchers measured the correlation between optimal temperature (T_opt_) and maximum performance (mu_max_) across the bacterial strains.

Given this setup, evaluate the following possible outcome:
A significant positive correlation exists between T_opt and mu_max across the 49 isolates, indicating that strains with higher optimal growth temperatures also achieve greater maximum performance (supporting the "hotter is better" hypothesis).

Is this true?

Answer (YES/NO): NO